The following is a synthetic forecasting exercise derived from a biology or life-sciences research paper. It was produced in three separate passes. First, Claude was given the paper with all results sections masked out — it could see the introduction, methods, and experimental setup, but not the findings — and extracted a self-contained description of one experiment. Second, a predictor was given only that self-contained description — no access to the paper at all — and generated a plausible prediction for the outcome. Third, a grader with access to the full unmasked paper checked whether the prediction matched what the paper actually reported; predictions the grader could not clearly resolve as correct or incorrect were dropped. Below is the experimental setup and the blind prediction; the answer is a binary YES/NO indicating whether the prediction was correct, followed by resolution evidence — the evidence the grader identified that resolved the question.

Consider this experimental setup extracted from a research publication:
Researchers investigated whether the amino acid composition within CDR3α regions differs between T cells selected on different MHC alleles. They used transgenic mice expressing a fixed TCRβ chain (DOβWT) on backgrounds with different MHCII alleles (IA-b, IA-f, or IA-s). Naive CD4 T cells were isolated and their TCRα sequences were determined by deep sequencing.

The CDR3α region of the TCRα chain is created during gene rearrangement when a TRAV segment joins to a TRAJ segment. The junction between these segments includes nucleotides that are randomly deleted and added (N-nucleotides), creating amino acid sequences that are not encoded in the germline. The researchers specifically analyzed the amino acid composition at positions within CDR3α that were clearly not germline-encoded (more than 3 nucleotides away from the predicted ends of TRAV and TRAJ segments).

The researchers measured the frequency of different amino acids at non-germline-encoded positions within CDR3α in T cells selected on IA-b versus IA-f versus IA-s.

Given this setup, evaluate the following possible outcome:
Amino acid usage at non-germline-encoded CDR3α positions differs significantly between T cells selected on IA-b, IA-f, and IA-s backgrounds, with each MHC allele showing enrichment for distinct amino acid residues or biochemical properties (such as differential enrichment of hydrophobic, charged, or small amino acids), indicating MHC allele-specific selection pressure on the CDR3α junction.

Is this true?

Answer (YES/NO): YES